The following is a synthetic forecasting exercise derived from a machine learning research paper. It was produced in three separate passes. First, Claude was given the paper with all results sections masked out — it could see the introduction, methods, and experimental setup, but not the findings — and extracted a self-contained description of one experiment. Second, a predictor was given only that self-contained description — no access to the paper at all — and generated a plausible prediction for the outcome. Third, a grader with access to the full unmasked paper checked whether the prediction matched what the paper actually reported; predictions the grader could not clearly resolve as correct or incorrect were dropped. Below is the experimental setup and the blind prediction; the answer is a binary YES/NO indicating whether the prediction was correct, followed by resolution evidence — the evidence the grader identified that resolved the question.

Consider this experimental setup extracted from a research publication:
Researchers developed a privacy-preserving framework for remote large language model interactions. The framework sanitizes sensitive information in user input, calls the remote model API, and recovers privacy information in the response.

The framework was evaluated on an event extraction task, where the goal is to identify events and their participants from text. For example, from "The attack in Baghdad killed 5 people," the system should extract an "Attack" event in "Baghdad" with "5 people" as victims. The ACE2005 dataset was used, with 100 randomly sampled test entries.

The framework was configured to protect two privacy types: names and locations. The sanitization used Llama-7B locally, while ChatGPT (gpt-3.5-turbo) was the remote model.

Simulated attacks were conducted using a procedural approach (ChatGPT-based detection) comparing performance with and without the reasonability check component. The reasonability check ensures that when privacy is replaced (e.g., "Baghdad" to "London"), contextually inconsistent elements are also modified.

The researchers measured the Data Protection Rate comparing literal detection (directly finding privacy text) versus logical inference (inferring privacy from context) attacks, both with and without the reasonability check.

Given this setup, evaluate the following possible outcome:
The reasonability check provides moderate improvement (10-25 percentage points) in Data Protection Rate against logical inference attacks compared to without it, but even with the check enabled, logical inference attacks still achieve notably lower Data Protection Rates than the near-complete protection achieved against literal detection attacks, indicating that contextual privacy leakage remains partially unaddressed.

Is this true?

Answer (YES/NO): NO